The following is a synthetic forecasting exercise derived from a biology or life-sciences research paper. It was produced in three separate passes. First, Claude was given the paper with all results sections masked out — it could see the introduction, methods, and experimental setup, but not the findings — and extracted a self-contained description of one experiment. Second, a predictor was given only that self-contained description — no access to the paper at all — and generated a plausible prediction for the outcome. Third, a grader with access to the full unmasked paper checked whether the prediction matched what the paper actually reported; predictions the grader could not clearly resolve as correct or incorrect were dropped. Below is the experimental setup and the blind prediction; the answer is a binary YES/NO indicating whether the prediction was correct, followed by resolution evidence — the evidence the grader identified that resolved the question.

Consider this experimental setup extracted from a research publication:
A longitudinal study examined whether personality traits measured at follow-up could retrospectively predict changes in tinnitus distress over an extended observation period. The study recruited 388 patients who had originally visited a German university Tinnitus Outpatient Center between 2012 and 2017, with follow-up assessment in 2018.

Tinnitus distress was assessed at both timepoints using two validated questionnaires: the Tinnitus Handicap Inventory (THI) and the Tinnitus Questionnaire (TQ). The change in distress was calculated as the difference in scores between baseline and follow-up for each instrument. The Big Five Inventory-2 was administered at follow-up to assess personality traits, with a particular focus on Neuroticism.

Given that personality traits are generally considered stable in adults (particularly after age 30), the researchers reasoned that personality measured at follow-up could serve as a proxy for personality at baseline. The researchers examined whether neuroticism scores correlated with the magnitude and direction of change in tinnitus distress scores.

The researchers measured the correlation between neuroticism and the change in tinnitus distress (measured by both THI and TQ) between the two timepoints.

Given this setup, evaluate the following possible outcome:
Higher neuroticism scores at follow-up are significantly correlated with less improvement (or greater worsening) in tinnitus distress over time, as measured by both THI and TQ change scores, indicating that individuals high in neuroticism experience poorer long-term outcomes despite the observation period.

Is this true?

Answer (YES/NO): NO